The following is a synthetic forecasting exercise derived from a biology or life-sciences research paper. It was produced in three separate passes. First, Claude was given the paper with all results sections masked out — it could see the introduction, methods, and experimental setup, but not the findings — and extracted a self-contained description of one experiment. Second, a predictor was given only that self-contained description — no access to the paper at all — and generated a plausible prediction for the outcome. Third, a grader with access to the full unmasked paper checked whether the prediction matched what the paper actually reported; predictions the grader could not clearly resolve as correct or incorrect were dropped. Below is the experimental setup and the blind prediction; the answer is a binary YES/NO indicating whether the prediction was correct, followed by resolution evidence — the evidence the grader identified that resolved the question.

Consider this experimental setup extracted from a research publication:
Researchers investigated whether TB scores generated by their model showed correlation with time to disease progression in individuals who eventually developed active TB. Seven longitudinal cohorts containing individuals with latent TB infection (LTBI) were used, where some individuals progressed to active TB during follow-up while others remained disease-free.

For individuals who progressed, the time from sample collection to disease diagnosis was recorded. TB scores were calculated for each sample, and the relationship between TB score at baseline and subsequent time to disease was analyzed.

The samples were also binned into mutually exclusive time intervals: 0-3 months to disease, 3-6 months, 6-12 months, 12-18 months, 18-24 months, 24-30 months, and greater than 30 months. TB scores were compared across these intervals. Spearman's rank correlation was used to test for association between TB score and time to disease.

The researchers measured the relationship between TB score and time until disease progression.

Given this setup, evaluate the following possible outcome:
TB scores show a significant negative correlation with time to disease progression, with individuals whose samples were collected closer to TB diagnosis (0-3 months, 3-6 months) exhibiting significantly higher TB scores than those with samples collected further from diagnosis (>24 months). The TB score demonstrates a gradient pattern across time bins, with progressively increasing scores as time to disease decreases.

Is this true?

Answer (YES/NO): YES